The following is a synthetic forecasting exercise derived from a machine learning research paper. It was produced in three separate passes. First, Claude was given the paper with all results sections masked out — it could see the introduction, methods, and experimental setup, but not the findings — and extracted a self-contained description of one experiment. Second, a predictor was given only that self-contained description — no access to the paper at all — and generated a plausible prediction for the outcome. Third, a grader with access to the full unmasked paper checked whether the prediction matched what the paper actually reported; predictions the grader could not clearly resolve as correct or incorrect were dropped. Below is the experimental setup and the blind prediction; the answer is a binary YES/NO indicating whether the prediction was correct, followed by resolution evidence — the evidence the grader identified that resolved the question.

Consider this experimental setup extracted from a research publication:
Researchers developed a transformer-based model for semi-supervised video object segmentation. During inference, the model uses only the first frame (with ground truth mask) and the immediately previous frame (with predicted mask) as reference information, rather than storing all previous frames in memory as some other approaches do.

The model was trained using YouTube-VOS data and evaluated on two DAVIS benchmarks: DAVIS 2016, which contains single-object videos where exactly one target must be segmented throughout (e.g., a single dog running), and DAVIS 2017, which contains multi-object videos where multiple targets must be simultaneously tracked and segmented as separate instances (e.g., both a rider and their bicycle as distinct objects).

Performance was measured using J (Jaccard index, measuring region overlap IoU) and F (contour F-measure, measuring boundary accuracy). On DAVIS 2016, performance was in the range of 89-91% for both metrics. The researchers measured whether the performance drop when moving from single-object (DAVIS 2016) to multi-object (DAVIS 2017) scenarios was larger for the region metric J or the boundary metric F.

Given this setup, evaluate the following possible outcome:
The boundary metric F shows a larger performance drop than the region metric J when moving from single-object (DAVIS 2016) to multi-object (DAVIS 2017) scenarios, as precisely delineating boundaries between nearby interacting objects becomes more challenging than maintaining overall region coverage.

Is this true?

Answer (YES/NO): NO